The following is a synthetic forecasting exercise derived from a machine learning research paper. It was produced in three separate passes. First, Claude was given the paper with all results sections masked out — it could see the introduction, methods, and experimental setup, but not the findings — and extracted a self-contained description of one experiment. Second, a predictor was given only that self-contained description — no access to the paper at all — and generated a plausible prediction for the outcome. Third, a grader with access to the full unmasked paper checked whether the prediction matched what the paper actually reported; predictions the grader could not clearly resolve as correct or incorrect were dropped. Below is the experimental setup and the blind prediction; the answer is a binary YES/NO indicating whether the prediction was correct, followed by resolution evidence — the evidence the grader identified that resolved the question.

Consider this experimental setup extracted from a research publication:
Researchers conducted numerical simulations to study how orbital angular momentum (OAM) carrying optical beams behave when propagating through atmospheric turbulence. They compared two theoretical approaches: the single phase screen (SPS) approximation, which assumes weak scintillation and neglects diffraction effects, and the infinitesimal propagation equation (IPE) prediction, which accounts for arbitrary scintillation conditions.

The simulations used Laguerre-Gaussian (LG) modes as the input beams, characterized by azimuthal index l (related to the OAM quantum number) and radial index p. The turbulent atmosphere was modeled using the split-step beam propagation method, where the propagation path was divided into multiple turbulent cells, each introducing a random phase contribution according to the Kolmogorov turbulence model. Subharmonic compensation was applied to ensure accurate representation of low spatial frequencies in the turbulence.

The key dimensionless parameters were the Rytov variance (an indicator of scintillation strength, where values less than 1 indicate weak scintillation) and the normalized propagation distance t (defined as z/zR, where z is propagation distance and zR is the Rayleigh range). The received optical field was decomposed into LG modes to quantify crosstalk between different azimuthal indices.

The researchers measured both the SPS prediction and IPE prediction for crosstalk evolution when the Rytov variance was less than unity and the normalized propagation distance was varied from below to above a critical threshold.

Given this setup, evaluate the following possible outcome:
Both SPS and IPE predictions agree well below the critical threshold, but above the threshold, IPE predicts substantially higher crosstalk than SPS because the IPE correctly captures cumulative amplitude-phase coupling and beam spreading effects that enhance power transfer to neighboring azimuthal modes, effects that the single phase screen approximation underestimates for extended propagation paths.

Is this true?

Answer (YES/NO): YES